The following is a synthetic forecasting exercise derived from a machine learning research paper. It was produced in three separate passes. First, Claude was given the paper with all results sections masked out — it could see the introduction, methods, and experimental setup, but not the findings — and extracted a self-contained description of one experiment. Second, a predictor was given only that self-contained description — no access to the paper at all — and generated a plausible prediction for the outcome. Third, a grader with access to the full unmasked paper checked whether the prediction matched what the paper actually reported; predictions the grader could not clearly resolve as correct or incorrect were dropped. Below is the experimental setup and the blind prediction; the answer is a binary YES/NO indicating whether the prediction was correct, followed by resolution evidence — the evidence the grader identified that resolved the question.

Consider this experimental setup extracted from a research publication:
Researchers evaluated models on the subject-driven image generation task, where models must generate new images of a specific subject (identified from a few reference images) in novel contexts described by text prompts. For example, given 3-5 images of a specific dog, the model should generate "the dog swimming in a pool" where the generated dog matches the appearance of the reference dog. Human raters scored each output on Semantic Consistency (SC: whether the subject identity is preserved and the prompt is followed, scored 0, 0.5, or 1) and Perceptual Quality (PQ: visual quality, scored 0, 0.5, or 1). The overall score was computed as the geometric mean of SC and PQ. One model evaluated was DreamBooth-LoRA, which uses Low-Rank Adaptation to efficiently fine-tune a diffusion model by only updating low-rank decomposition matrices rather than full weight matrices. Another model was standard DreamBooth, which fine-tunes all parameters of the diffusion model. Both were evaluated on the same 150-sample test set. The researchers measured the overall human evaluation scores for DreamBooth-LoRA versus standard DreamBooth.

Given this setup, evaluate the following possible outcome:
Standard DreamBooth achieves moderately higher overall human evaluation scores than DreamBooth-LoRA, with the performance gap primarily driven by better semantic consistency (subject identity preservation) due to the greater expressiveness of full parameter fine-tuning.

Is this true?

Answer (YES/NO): NO